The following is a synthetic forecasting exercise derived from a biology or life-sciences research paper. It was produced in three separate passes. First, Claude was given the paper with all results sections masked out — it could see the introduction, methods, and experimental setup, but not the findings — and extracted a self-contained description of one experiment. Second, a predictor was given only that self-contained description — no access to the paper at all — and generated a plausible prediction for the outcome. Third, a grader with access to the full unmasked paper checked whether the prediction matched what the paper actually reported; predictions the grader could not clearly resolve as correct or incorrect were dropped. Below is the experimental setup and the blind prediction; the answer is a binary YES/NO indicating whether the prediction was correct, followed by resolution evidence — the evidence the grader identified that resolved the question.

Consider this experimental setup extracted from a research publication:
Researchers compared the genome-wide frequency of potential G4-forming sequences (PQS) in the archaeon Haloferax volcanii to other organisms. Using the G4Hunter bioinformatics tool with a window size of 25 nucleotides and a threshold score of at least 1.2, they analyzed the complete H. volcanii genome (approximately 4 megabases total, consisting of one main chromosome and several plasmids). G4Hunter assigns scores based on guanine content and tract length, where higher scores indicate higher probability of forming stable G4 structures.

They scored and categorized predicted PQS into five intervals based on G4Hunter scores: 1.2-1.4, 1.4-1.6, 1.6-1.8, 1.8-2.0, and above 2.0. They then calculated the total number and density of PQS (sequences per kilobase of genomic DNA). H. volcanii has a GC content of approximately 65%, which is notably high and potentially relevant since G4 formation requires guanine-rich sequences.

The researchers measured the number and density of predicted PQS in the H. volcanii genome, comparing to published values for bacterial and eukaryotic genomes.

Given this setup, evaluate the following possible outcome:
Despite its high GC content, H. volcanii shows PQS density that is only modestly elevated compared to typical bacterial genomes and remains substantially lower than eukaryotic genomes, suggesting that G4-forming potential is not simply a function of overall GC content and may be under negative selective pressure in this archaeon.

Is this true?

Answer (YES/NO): NO